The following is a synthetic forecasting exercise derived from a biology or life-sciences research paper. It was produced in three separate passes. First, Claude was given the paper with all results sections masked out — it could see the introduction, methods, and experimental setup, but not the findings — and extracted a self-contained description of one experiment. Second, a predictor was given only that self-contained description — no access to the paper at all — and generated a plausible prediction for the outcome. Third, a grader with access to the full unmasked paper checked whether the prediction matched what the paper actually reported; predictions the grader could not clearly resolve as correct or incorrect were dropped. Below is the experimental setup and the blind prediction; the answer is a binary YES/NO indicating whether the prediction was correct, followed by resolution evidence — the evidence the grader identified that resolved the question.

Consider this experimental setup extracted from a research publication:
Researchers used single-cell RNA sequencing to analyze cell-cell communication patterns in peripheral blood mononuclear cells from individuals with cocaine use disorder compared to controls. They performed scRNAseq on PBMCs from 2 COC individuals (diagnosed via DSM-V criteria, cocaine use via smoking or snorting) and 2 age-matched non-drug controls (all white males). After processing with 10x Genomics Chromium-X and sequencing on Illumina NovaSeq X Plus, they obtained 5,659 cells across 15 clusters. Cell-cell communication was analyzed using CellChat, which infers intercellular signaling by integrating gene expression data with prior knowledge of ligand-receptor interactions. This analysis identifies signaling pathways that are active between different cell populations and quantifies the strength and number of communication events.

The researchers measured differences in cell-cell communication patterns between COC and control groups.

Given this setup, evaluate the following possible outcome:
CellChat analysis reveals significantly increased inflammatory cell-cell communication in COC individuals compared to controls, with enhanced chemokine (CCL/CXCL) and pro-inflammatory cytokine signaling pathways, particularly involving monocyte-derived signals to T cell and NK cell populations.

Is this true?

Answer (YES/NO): NO